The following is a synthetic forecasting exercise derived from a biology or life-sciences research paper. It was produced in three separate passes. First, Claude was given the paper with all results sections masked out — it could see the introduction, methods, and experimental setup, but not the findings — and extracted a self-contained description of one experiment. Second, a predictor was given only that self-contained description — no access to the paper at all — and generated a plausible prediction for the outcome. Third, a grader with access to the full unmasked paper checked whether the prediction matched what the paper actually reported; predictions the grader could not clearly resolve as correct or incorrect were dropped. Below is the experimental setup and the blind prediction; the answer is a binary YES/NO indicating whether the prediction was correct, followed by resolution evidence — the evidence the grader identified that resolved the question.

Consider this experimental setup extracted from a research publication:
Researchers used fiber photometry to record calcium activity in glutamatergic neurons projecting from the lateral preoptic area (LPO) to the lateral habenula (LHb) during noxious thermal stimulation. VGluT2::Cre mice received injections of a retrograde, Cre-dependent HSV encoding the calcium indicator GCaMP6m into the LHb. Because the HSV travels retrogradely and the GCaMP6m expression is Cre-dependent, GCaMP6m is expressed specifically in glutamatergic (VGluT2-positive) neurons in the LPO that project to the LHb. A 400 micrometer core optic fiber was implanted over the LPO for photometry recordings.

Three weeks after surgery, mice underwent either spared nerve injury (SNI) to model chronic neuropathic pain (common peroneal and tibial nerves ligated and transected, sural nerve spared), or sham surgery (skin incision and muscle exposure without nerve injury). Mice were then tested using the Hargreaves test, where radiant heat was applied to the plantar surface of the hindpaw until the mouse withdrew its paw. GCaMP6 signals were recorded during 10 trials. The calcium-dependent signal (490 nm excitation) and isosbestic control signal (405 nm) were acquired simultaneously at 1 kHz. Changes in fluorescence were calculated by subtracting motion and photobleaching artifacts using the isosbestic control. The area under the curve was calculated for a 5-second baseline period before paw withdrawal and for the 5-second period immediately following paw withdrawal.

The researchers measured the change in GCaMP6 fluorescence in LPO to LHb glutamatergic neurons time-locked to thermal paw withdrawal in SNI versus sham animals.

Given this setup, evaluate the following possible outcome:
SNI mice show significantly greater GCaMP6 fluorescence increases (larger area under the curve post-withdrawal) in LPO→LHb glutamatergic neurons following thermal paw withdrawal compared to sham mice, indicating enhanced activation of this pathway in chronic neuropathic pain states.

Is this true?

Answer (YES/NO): YES